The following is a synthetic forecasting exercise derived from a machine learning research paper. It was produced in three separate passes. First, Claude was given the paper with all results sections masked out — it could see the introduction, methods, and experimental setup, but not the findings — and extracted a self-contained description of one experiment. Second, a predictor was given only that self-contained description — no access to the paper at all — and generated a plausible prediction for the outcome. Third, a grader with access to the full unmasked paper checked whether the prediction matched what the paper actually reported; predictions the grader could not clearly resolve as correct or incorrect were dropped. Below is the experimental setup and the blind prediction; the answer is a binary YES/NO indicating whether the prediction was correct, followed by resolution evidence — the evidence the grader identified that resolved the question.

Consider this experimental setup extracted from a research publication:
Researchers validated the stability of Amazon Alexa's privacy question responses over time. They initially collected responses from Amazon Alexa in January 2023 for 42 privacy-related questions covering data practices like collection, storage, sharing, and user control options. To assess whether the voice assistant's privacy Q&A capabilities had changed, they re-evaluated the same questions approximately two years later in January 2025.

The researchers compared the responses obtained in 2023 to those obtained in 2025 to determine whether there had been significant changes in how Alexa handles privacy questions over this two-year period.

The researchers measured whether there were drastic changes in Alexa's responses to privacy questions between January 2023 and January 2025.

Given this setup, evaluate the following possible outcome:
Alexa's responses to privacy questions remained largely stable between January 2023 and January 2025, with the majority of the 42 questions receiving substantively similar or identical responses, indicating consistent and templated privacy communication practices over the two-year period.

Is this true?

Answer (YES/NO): YES